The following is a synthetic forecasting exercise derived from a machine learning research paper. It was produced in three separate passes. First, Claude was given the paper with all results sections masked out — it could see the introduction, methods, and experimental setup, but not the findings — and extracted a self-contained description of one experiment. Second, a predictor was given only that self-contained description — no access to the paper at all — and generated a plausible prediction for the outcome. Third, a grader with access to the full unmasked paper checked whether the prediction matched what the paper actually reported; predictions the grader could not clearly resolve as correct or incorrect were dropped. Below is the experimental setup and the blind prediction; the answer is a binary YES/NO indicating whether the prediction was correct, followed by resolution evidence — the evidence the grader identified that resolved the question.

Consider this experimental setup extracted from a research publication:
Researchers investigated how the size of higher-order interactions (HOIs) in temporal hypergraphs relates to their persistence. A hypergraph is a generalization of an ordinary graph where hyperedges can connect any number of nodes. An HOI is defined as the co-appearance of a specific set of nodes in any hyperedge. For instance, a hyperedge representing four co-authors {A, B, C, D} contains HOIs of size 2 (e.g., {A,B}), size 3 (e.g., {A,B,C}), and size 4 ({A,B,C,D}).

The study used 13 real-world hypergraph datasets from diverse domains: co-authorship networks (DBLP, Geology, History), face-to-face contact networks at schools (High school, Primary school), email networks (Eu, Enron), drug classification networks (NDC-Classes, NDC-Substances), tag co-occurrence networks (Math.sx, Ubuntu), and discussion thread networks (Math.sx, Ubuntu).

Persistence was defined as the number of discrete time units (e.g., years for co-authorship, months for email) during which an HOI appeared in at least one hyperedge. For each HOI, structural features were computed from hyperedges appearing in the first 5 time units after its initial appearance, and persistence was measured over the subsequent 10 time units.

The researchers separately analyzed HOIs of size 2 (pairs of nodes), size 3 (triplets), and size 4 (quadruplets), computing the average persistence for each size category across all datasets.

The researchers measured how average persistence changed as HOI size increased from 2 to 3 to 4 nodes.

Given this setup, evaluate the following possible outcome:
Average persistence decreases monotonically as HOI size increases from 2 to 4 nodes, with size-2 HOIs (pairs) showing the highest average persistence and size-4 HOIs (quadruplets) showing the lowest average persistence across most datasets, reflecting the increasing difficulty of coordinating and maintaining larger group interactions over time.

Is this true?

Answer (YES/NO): YES